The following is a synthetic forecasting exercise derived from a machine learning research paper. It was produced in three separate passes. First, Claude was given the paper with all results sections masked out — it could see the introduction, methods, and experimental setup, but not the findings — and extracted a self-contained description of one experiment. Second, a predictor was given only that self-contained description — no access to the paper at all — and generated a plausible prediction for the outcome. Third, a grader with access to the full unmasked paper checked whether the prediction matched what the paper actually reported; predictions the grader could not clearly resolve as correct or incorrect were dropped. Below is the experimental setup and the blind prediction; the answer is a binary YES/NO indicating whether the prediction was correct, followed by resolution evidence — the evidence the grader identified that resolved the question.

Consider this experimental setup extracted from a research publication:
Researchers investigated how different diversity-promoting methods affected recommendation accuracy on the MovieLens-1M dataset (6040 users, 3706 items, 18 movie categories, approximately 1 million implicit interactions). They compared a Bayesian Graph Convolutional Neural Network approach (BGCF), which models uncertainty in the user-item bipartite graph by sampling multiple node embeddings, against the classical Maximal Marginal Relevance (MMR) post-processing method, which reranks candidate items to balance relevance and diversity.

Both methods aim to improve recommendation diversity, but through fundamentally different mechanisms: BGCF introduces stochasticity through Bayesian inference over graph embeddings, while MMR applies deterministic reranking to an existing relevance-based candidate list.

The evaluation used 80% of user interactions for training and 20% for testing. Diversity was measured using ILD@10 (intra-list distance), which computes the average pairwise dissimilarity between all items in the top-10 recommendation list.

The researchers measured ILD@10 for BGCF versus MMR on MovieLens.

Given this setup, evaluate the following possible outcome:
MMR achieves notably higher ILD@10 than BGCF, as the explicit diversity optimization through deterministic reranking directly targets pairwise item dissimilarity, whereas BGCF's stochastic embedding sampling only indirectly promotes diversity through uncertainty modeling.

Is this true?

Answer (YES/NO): NO